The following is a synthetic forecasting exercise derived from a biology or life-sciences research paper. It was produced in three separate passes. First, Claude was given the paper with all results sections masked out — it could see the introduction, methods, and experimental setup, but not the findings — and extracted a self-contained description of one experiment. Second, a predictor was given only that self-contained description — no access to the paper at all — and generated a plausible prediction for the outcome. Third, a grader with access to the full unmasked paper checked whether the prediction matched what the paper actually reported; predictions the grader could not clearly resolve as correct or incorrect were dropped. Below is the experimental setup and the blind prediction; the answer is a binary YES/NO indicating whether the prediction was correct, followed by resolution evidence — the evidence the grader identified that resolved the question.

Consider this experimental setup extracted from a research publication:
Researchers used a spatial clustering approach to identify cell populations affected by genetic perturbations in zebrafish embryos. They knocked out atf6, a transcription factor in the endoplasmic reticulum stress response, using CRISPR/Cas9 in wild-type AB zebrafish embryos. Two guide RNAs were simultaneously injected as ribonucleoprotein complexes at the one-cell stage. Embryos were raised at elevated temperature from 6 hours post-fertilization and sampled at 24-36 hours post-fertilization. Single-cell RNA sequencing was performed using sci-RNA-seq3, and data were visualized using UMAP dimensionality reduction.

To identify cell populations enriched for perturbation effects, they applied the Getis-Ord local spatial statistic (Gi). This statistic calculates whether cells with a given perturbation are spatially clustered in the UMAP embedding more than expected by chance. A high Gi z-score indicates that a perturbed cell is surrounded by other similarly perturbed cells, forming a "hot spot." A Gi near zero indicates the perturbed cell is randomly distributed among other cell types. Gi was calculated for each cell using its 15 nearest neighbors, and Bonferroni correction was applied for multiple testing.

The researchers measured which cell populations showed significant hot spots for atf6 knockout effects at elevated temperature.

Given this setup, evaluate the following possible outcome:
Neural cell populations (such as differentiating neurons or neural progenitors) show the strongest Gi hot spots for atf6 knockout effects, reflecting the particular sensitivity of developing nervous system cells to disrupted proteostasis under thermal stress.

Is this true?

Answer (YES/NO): NO